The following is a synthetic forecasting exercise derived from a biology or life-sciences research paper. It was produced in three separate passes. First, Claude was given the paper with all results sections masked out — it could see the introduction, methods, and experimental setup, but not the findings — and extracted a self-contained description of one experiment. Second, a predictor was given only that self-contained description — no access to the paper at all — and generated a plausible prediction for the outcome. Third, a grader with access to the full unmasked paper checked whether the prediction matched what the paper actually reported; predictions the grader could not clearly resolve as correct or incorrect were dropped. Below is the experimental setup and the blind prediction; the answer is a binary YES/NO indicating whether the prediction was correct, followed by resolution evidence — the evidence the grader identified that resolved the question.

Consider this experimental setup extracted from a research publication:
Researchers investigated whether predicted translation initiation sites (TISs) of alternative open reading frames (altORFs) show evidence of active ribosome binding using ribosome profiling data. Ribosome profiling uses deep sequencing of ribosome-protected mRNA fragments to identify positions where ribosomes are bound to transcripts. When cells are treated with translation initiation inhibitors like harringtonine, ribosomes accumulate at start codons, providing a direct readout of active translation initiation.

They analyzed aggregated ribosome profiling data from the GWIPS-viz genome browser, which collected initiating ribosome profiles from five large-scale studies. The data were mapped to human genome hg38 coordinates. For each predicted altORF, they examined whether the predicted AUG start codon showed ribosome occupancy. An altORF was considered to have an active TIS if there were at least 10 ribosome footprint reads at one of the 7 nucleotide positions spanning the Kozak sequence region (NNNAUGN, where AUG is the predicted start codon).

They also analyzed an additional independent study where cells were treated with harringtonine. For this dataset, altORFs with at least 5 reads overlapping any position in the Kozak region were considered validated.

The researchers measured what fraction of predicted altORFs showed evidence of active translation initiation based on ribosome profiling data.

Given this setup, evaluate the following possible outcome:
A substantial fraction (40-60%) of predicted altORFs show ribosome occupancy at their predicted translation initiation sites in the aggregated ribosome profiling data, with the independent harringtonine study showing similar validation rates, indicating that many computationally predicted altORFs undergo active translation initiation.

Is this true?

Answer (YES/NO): NO